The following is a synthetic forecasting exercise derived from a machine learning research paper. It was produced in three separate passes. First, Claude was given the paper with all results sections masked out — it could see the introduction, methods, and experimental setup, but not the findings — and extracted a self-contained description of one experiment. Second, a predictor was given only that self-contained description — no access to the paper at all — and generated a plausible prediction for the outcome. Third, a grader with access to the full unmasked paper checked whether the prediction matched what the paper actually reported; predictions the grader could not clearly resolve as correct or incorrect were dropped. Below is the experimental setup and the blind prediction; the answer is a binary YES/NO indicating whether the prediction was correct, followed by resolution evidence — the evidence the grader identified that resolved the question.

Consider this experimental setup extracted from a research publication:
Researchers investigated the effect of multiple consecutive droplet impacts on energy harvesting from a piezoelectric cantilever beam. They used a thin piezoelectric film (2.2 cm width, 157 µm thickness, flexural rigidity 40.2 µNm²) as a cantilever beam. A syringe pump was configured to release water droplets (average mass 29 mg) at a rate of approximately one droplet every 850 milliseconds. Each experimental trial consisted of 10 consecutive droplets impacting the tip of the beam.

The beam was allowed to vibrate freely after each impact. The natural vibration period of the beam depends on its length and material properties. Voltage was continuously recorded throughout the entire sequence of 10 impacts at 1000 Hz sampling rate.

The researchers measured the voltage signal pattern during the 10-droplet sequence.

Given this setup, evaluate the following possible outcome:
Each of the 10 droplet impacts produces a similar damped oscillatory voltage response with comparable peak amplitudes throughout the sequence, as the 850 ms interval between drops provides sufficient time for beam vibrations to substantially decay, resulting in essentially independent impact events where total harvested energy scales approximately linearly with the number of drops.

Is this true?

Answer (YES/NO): NO